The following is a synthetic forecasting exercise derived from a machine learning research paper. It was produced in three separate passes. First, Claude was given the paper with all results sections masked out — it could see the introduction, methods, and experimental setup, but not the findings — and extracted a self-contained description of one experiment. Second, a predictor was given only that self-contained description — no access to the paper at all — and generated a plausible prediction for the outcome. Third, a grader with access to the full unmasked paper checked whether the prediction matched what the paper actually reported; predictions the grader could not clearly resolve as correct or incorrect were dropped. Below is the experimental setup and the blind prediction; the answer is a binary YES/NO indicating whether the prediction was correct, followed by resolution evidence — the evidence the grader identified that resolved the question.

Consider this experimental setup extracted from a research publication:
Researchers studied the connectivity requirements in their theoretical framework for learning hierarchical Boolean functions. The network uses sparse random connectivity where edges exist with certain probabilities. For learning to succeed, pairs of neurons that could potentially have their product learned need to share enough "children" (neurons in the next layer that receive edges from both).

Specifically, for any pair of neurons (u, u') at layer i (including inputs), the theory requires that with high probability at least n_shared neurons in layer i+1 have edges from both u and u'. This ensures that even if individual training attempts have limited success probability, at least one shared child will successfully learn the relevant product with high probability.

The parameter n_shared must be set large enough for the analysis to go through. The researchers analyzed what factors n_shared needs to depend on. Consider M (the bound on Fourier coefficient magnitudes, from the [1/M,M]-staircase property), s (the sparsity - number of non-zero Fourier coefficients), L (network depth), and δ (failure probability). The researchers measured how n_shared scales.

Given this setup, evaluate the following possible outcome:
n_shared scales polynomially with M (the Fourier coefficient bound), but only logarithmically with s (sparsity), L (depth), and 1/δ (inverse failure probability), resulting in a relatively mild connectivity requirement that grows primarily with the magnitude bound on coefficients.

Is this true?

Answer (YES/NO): YES